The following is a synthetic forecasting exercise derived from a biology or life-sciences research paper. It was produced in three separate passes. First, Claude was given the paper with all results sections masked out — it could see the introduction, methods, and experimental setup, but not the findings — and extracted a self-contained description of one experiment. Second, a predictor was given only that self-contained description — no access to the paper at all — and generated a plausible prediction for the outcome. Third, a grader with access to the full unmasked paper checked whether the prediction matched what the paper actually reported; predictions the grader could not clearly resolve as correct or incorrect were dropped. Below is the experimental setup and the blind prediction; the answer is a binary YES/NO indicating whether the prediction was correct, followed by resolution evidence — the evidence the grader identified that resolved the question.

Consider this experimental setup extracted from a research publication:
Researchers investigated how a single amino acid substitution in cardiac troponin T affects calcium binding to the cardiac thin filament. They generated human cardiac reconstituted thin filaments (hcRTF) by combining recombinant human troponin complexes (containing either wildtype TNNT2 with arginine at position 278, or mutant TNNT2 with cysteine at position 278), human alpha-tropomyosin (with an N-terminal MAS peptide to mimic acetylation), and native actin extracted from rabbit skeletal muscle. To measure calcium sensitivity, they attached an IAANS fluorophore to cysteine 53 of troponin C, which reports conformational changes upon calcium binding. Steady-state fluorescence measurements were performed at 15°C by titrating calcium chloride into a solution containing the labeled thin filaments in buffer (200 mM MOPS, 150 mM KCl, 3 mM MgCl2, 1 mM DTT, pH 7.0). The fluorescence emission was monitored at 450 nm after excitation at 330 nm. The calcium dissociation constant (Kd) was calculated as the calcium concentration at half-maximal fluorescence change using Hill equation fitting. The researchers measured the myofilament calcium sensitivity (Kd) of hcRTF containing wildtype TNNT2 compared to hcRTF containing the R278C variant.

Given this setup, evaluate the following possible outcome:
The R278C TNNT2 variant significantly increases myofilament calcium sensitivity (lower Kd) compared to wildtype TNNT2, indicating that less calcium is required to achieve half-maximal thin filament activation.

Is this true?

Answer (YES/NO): YES